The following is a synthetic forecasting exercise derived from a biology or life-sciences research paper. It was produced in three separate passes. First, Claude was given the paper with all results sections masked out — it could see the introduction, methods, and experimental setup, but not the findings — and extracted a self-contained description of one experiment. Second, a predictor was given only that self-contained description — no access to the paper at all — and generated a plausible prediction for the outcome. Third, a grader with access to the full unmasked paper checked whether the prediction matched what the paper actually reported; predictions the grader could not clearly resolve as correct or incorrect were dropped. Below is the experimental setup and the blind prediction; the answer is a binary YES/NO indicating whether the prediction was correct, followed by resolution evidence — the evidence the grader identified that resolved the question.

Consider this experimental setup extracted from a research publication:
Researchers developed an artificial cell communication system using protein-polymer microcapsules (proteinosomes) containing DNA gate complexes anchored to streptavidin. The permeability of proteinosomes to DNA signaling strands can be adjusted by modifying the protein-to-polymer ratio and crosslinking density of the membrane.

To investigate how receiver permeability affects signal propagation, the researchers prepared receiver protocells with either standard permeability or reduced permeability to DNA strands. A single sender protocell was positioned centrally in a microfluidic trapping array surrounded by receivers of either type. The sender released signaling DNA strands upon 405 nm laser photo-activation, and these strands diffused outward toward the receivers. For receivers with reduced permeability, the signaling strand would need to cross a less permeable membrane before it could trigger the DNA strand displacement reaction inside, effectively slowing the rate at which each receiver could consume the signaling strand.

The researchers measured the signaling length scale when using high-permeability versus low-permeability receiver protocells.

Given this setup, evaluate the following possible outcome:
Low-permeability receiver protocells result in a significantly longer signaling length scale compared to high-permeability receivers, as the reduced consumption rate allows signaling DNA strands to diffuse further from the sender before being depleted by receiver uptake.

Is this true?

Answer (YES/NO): YES